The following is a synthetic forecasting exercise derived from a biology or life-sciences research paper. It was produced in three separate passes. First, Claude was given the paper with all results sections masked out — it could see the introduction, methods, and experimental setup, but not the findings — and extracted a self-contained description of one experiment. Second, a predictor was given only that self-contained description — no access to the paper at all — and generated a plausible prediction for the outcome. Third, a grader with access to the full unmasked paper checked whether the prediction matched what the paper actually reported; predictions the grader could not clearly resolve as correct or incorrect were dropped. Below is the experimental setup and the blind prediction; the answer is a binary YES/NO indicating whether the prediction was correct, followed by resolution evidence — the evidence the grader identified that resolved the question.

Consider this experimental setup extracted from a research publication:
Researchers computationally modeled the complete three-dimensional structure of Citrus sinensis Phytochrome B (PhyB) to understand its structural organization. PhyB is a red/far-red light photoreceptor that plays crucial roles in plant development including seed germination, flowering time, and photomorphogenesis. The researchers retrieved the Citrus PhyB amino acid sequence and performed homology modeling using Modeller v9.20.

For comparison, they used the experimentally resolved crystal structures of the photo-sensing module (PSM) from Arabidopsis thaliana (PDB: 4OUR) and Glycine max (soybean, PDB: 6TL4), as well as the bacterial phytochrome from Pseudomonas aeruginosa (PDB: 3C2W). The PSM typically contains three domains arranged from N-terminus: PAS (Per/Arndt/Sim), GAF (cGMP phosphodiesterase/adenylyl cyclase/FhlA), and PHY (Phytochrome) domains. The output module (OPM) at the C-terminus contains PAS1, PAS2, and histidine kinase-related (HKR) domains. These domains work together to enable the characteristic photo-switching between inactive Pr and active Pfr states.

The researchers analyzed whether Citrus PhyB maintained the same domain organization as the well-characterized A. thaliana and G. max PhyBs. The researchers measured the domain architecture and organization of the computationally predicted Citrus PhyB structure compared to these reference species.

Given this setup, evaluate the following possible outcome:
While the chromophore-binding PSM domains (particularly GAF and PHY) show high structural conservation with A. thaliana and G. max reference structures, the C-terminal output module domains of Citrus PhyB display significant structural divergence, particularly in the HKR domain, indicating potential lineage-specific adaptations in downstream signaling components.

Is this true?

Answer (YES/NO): NO